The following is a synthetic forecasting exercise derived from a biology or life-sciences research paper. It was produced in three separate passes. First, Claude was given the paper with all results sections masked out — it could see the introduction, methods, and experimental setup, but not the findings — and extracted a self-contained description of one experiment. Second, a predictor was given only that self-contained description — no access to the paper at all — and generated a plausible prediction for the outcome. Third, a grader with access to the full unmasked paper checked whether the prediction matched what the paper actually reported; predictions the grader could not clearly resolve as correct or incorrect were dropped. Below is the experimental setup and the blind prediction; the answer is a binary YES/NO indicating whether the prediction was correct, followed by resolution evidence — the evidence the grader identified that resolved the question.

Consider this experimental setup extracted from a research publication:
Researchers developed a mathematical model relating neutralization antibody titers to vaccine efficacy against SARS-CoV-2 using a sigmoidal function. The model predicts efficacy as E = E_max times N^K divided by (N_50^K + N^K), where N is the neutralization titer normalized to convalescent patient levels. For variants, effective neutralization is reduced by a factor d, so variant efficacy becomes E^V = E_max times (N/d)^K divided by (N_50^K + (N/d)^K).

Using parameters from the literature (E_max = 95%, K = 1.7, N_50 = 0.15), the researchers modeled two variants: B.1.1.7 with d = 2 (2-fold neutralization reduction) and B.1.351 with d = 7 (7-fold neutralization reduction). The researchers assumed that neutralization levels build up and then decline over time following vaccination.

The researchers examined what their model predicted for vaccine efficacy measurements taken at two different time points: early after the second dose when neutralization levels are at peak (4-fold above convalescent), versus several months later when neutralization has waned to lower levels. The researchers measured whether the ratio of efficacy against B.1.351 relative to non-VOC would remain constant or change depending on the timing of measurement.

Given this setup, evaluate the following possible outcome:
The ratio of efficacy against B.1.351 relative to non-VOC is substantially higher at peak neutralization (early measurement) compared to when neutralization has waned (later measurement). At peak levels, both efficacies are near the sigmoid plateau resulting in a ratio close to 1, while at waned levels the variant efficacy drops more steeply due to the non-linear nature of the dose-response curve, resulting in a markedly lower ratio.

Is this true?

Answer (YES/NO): YES